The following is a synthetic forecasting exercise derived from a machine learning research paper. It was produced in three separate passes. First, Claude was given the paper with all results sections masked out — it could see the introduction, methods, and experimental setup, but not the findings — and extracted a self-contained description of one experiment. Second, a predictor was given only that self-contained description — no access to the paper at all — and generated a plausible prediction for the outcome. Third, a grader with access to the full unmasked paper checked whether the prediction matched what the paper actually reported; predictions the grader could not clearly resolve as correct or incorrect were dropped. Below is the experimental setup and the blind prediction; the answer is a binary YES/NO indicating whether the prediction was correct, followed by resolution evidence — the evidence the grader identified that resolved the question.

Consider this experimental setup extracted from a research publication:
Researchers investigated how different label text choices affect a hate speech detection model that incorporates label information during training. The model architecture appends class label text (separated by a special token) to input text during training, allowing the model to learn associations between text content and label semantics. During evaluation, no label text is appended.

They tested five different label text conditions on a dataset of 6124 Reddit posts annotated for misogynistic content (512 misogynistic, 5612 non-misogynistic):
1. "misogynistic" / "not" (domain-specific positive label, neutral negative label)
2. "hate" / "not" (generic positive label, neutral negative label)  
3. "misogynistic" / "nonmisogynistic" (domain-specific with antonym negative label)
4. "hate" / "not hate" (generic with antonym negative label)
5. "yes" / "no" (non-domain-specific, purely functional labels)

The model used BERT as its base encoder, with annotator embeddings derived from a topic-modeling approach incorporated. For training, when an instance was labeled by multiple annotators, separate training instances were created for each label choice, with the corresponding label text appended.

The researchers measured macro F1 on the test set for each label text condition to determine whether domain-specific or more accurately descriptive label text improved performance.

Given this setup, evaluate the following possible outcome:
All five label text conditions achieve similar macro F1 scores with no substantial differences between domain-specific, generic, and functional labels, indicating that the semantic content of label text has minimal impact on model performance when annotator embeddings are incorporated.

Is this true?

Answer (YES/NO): YES